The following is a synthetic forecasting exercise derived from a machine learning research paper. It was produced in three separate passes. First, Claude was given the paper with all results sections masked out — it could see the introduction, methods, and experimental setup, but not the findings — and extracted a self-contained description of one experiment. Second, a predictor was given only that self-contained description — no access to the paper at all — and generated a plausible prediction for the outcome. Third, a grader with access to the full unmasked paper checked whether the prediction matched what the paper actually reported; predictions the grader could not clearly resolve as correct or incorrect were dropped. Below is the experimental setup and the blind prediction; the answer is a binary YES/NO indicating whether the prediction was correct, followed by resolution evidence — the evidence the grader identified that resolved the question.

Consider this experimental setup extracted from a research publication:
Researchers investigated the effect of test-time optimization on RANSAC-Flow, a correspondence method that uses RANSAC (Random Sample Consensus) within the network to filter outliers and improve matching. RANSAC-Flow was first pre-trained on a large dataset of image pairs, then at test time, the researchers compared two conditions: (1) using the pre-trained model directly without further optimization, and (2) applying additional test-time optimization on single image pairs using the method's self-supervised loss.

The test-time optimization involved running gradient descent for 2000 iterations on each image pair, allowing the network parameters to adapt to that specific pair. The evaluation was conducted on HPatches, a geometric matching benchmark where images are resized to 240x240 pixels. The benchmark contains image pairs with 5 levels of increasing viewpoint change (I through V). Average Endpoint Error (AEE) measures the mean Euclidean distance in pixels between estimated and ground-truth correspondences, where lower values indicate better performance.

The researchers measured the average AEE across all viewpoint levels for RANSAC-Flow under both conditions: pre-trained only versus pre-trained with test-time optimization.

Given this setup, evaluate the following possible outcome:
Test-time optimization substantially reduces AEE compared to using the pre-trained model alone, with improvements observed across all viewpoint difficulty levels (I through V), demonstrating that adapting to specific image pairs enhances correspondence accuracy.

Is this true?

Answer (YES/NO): NO